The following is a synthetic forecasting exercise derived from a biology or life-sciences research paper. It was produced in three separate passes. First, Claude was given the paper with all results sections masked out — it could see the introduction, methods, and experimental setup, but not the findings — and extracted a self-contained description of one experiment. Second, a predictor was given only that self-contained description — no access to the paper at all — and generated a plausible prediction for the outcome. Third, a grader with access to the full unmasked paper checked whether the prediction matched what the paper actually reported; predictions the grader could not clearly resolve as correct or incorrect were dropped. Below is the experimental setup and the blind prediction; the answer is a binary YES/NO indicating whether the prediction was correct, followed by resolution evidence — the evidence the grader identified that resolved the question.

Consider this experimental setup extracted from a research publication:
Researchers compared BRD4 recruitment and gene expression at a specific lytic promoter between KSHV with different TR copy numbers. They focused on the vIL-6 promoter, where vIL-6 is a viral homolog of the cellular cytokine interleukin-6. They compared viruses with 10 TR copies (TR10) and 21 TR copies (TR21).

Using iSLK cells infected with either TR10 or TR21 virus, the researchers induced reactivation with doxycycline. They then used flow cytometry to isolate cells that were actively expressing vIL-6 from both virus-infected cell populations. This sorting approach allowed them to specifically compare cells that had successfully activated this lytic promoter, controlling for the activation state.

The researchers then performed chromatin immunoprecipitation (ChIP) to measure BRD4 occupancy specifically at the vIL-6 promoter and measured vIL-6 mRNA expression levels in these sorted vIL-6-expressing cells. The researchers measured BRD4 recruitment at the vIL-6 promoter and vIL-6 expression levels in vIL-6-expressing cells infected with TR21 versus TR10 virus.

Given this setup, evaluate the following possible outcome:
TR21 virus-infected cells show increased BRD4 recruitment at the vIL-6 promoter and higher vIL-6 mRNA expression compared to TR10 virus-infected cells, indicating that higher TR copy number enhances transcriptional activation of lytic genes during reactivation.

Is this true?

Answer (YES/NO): NO